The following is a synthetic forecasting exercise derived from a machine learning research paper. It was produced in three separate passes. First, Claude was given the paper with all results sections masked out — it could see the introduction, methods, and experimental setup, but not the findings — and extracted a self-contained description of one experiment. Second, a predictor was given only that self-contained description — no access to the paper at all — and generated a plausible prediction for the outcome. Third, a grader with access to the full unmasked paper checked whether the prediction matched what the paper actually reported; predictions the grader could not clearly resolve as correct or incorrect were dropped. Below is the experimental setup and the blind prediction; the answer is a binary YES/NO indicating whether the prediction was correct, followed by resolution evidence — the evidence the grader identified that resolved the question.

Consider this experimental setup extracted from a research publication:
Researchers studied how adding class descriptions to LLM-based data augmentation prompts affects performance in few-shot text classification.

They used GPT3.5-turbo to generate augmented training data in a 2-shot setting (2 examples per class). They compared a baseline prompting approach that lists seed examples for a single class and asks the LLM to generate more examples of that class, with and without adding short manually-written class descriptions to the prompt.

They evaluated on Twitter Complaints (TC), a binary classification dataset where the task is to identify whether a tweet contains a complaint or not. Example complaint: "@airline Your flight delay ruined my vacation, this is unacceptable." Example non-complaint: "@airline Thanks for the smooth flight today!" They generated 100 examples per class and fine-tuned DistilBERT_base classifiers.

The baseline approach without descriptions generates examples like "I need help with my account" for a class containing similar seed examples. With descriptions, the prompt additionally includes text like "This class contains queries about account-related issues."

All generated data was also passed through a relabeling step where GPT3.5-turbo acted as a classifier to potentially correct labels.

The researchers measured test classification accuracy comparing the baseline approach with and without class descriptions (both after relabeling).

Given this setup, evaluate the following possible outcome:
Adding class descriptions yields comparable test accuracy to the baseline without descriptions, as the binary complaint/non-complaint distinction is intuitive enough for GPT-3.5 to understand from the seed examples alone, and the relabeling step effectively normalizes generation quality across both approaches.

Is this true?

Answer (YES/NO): NO